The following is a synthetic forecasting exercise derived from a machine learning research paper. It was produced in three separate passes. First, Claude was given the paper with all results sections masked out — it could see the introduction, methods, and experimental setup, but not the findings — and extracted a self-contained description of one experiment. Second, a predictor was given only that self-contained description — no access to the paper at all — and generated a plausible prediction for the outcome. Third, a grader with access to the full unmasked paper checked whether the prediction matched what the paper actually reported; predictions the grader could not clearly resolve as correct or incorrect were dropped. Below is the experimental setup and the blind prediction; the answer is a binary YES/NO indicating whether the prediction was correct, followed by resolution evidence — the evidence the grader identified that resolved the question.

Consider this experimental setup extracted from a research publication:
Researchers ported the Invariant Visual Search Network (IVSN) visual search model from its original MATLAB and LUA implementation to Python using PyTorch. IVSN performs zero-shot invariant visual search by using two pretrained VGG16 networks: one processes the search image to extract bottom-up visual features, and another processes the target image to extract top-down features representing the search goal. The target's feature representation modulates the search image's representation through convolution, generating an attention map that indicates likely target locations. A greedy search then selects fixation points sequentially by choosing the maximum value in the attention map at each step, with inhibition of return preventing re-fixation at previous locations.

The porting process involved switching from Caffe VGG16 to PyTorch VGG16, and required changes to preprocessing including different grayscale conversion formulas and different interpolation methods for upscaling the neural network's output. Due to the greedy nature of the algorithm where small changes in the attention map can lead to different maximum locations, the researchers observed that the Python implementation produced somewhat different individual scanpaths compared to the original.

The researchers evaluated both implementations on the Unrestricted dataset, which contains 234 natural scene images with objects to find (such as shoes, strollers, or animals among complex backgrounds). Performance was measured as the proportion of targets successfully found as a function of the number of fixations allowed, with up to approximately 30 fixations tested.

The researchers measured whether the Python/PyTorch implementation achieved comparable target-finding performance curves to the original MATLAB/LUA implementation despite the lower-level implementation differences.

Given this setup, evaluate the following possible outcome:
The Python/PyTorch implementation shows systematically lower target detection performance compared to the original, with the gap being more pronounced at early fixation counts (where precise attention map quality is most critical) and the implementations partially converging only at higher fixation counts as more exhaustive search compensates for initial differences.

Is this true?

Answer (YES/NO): NO